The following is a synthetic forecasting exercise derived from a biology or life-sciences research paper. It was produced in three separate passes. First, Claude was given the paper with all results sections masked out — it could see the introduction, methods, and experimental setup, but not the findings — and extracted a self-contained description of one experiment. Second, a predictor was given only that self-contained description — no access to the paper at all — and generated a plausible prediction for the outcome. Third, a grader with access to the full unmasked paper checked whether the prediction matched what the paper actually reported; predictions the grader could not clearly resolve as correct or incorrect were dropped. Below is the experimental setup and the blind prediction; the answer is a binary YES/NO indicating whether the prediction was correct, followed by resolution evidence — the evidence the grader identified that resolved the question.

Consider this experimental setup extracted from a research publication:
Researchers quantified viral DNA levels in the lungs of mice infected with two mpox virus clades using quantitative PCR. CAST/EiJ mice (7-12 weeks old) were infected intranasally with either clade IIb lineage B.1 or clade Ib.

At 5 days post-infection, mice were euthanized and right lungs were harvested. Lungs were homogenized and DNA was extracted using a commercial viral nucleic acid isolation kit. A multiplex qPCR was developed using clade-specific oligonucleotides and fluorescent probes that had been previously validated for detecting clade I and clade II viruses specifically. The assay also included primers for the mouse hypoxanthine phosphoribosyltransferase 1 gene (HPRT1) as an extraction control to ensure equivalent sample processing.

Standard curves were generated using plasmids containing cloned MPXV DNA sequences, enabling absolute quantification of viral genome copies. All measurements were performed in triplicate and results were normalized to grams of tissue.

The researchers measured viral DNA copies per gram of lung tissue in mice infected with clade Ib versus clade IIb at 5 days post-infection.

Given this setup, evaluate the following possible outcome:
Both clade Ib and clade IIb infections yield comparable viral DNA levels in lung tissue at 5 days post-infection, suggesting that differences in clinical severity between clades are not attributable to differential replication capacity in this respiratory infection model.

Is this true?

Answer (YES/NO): NO